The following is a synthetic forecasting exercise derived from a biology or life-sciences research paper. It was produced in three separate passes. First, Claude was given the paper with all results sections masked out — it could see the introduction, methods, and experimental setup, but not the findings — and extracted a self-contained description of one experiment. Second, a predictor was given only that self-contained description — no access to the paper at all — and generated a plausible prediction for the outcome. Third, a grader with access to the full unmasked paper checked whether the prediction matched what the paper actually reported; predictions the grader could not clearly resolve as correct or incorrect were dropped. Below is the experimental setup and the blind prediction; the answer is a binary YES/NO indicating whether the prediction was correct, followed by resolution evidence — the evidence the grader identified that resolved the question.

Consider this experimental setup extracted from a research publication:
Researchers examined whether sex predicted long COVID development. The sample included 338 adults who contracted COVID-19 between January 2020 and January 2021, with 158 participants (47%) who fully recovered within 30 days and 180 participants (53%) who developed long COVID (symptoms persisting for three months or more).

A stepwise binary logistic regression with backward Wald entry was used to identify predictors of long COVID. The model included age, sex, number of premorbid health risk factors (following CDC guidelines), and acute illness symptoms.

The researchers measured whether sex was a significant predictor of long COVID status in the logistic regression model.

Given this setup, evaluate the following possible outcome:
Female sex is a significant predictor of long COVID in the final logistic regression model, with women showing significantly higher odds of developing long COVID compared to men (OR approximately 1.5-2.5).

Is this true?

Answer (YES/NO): YES